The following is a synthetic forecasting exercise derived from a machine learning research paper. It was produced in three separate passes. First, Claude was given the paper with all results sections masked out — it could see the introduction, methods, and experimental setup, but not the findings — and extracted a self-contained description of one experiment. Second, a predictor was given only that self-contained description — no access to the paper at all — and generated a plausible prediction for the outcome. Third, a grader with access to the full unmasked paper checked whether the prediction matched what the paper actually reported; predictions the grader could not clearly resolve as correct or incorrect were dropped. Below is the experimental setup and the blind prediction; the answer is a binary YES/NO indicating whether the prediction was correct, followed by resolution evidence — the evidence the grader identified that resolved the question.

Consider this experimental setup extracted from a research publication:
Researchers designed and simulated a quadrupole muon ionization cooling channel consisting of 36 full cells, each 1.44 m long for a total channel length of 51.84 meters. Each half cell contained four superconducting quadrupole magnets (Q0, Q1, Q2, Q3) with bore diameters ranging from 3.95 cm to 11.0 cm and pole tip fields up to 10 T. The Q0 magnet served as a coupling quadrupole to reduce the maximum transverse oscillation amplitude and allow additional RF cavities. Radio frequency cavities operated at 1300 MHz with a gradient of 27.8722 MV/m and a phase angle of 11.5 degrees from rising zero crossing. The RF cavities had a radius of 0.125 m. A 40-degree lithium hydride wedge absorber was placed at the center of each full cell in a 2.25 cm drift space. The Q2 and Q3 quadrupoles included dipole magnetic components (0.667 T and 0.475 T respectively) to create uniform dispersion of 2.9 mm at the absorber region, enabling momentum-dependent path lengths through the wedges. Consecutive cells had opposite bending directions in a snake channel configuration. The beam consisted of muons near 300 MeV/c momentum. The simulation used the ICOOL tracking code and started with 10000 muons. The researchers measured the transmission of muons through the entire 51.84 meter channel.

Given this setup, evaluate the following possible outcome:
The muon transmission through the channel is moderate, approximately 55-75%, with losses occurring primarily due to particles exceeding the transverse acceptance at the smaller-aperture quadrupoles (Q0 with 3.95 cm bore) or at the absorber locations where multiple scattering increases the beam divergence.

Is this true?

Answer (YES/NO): NO